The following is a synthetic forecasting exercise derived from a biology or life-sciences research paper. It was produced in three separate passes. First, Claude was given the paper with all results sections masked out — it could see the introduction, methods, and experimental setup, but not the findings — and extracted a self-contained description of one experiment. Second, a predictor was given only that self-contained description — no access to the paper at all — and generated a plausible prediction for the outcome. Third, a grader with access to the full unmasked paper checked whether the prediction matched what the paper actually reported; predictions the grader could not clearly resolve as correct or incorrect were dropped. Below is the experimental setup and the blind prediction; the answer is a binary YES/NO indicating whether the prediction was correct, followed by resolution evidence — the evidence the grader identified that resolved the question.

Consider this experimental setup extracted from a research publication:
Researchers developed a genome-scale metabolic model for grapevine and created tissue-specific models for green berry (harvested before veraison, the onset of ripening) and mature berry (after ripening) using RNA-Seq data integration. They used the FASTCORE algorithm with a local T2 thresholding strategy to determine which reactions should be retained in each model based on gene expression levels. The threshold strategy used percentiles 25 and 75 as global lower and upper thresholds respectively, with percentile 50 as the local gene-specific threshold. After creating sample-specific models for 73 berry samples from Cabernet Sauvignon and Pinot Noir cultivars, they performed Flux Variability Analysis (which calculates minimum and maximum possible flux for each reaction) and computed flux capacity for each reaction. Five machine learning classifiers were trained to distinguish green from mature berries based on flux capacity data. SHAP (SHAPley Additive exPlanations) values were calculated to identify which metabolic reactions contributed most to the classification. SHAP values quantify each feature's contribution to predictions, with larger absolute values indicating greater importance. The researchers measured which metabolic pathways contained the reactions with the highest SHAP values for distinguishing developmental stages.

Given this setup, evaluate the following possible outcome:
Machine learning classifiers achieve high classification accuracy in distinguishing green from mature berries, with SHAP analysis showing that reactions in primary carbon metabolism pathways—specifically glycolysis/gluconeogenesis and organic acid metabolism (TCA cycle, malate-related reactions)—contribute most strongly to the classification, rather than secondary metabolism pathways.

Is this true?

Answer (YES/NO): NO